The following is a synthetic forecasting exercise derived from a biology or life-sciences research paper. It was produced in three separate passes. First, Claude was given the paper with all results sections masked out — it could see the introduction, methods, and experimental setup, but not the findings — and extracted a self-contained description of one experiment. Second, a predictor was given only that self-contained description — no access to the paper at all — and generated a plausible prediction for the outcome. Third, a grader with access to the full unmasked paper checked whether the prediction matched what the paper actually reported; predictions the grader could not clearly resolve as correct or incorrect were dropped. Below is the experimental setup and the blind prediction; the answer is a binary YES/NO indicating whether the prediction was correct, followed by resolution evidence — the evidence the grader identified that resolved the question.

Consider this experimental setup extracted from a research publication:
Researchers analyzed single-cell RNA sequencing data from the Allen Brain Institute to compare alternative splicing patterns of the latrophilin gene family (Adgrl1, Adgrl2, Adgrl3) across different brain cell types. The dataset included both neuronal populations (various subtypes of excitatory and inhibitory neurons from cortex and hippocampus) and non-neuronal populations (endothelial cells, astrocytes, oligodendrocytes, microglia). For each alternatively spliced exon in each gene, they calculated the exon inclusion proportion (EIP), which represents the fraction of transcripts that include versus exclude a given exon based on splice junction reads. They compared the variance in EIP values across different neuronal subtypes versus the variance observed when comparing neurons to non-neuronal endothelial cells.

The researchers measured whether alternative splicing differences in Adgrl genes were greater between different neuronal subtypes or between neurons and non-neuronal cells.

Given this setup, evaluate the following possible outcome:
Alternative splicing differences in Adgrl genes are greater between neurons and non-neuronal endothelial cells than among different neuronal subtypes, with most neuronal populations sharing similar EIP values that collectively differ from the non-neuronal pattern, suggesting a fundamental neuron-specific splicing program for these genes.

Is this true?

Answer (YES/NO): YES